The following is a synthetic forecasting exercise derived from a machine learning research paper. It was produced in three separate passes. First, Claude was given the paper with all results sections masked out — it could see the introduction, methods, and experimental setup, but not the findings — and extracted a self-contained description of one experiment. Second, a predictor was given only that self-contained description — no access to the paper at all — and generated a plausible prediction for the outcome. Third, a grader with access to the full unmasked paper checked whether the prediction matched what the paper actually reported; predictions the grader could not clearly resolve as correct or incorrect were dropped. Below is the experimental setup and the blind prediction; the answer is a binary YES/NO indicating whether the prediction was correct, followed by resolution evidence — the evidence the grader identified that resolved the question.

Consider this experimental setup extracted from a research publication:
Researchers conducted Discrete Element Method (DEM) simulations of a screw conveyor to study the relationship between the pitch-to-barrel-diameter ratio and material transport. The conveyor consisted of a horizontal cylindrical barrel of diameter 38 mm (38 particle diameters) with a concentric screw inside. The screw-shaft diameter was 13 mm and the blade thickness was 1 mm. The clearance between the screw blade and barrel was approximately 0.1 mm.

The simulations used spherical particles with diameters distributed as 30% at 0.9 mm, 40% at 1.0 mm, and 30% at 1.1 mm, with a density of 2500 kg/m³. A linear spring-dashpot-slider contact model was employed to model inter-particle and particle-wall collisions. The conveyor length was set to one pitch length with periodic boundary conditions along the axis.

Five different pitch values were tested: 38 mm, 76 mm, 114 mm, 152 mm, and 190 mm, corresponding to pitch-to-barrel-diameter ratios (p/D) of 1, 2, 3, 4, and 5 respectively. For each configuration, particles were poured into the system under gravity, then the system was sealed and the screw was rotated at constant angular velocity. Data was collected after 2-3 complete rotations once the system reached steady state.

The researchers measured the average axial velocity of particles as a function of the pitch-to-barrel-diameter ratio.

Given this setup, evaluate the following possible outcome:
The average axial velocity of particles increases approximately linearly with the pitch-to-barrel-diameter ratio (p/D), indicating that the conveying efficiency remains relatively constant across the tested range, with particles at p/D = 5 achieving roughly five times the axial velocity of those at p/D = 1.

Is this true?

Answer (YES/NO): NO